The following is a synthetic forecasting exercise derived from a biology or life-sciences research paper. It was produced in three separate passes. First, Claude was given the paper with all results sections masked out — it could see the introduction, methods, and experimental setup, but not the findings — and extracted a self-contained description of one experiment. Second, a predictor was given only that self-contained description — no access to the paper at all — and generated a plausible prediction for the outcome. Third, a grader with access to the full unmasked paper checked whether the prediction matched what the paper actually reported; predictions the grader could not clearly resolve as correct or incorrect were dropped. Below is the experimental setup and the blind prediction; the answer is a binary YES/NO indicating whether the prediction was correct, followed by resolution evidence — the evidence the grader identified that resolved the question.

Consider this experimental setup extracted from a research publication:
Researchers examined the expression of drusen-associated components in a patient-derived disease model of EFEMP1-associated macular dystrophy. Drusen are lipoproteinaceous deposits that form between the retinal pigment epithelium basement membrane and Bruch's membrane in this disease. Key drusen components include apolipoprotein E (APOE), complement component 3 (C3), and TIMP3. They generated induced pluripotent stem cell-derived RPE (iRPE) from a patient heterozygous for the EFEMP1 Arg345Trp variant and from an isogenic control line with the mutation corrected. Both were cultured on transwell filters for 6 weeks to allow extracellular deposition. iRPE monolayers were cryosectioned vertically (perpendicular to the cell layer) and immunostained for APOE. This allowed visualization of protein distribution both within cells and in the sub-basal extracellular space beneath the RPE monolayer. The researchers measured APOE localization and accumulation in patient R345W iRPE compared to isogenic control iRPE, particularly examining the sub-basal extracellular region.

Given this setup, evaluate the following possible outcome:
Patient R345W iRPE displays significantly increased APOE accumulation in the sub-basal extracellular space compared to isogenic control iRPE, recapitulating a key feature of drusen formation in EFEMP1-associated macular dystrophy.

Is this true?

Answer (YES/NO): YES